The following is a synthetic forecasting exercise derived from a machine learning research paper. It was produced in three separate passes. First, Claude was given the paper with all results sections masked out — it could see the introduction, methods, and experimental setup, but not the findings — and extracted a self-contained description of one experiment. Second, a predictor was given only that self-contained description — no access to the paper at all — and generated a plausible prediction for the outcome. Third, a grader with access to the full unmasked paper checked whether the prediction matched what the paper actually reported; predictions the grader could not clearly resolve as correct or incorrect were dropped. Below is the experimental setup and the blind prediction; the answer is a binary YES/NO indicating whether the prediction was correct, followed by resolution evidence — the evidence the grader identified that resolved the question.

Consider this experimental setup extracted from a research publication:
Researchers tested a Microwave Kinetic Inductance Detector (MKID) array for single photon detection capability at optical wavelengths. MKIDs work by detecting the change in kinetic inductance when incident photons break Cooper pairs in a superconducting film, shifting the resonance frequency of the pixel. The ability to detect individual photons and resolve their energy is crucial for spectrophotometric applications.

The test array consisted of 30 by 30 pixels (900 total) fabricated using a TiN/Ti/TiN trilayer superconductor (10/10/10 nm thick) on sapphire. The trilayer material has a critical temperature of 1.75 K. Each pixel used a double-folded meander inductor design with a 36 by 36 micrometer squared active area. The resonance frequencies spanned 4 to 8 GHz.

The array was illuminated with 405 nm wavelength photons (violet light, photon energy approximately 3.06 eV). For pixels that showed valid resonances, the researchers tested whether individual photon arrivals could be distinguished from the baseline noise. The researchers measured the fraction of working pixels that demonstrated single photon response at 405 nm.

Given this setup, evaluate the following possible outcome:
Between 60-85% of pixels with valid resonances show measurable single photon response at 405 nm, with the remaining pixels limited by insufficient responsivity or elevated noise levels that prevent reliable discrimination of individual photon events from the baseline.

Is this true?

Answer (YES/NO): YES